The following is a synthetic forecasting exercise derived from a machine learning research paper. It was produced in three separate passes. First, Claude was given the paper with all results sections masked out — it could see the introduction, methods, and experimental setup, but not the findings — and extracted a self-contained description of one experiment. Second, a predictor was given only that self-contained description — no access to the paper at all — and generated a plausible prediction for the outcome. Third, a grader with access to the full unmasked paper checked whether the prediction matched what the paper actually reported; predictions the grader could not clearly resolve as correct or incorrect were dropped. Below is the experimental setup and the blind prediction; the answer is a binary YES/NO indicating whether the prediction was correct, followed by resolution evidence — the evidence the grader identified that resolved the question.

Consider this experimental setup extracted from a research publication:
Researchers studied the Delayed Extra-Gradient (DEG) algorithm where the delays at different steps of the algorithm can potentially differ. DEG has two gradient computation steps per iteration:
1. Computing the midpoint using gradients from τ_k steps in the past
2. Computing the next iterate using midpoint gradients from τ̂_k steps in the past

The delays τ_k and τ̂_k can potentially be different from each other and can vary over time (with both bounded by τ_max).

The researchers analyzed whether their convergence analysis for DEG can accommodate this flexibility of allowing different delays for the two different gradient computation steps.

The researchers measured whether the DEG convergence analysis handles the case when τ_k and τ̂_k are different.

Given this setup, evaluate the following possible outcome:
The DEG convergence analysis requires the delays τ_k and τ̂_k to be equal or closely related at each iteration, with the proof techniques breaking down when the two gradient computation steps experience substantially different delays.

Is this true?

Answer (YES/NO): NO